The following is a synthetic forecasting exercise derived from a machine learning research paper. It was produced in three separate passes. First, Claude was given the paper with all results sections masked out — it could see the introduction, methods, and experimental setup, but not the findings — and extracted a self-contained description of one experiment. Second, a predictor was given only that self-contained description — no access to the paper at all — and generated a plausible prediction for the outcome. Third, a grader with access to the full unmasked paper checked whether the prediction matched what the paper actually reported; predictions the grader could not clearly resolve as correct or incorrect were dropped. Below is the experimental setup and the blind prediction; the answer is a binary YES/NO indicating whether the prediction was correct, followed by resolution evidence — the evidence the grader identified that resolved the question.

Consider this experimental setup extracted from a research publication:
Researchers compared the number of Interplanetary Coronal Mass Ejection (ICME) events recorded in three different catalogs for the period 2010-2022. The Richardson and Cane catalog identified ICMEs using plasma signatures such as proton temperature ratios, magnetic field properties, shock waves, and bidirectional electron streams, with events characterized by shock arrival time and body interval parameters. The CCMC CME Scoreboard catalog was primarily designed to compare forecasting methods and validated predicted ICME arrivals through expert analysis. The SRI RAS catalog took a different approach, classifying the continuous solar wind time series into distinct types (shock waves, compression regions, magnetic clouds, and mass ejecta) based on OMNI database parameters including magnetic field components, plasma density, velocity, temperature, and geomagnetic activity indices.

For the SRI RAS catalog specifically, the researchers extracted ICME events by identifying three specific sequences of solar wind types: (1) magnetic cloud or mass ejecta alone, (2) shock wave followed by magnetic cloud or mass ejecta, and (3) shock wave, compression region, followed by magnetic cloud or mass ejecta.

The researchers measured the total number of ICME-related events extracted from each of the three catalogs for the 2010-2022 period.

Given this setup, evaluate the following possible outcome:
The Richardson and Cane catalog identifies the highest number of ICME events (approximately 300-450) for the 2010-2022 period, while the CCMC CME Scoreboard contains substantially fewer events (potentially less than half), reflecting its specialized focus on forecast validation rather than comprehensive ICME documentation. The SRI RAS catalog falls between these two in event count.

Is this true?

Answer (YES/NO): NO